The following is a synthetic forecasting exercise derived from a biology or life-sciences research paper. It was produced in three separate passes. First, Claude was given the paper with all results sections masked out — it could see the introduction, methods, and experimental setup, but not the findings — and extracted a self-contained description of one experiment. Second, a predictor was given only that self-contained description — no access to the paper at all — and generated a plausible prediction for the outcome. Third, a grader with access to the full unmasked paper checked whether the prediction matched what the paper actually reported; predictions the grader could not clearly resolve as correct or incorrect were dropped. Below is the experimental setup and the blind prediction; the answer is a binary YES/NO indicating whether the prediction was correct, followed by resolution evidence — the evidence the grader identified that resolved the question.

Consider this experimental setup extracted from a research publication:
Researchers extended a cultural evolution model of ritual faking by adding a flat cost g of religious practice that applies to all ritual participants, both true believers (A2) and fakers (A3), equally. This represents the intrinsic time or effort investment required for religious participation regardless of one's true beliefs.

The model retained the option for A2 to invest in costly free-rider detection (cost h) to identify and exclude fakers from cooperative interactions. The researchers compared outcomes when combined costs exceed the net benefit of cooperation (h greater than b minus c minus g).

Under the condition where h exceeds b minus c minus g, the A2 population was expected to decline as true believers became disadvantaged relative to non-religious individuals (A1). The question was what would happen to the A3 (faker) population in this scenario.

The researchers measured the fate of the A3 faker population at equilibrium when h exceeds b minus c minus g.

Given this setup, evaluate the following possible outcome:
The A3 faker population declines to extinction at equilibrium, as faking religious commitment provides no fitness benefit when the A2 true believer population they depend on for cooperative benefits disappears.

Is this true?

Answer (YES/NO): YES